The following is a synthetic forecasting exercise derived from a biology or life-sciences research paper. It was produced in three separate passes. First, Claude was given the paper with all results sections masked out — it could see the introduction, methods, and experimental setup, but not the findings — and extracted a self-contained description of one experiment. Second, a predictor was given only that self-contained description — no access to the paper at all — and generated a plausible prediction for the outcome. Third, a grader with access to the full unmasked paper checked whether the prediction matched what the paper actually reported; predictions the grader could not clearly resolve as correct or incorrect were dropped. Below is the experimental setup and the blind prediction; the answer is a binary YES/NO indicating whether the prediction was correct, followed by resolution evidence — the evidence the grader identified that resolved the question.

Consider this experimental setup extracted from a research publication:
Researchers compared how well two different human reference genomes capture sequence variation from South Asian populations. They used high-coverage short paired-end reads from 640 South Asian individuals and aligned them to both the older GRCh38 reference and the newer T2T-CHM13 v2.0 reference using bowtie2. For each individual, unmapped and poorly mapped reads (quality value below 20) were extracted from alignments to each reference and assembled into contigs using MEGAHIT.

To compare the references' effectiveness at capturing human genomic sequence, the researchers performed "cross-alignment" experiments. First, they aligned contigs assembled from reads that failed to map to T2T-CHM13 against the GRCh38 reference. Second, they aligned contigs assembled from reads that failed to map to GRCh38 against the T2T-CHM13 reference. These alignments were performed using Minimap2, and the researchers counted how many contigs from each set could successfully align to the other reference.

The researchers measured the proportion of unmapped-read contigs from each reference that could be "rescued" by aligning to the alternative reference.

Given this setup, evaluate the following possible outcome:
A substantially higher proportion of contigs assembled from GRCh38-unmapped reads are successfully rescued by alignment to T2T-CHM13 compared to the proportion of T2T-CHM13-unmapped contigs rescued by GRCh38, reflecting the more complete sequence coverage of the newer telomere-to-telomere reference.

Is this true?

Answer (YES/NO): YES